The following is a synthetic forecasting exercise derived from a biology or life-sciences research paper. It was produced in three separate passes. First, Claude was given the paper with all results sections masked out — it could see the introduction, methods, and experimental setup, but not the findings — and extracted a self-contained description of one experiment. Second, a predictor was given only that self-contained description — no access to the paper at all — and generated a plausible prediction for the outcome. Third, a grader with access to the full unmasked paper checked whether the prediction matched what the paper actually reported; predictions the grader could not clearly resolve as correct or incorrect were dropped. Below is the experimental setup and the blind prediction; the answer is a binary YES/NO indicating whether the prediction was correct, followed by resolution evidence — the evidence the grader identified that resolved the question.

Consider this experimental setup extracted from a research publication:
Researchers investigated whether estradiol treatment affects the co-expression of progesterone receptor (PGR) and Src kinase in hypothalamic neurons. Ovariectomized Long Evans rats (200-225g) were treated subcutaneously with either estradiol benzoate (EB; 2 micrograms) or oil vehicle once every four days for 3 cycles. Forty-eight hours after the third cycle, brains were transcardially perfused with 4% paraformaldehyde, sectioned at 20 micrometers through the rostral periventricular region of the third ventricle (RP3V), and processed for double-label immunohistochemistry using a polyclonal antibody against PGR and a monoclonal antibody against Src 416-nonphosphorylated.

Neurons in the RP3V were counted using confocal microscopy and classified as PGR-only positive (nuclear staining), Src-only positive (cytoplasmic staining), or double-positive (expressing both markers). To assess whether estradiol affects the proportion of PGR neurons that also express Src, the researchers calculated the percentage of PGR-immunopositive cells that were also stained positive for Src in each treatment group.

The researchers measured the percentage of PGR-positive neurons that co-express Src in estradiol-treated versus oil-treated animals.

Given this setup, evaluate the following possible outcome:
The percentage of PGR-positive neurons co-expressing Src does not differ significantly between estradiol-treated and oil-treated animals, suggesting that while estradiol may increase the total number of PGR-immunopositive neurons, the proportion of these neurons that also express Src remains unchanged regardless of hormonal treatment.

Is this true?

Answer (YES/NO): YES